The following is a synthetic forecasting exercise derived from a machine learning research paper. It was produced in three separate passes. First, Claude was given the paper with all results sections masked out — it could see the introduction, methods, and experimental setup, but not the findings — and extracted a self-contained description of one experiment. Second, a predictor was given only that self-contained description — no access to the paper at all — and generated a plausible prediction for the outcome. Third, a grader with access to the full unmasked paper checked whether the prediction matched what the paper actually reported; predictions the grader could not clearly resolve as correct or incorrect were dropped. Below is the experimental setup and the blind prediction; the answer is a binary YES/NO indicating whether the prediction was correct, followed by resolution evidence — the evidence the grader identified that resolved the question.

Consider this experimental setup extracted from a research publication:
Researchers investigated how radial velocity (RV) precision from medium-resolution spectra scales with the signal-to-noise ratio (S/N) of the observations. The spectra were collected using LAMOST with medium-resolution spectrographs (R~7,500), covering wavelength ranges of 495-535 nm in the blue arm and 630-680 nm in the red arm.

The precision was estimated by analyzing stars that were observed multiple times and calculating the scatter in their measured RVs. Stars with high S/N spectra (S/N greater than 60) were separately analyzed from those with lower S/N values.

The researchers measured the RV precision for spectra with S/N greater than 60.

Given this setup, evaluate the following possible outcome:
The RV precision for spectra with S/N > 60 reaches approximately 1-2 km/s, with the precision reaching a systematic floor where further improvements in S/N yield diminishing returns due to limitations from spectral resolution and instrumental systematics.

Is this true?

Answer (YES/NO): NO